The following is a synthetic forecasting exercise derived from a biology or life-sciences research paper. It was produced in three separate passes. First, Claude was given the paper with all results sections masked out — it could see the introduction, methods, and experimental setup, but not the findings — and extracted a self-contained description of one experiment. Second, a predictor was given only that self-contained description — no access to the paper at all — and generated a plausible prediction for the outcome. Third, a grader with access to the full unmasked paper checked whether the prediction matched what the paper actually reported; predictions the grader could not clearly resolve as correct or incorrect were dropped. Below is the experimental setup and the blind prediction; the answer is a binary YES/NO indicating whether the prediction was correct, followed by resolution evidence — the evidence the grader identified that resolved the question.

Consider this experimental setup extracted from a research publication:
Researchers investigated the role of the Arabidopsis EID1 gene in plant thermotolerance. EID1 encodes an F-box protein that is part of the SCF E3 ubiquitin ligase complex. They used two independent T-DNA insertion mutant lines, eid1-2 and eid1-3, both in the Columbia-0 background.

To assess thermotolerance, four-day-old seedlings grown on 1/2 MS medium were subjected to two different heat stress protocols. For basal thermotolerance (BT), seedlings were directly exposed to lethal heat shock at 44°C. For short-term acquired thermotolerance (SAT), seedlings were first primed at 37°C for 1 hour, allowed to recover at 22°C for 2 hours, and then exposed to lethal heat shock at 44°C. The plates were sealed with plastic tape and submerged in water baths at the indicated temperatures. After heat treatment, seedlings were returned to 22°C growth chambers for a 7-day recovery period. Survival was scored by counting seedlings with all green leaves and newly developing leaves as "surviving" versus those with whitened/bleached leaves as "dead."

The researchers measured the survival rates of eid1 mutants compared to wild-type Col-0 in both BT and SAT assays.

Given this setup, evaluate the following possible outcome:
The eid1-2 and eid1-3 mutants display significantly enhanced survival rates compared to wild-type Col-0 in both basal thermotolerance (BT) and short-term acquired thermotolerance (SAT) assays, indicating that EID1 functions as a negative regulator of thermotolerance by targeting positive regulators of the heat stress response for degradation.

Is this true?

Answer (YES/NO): NO